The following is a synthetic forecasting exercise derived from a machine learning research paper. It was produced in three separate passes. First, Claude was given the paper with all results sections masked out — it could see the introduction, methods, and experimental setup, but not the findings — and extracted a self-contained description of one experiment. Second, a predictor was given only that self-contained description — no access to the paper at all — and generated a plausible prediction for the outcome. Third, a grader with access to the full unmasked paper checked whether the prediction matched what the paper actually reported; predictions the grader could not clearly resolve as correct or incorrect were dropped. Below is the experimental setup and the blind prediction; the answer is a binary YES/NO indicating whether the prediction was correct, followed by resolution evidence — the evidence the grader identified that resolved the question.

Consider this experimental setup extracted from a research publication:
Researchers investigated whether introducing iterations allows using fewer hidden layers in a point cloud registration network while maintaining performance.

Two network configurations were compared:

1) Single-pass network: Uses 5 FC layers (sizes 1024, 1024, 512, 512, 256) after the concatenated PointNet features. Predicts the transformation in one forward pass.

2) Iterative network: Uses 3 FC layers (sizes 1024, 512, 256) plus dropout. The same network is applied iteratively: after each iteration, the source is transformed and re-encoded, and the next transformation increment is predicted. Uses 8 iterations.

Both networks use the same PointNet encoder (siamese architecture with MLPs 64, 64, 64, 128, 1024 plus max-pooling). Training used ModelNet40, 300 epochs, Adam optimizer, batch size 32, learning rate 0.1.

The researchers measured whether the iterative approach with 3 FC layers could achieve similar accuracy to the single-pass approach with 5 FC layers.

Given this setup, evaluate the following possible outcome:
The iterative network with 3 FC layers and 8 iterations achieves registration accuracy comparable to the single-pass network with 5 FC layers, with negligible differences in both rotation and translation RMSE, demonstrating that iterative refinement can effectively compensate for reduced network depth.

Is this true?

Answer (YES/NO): NO